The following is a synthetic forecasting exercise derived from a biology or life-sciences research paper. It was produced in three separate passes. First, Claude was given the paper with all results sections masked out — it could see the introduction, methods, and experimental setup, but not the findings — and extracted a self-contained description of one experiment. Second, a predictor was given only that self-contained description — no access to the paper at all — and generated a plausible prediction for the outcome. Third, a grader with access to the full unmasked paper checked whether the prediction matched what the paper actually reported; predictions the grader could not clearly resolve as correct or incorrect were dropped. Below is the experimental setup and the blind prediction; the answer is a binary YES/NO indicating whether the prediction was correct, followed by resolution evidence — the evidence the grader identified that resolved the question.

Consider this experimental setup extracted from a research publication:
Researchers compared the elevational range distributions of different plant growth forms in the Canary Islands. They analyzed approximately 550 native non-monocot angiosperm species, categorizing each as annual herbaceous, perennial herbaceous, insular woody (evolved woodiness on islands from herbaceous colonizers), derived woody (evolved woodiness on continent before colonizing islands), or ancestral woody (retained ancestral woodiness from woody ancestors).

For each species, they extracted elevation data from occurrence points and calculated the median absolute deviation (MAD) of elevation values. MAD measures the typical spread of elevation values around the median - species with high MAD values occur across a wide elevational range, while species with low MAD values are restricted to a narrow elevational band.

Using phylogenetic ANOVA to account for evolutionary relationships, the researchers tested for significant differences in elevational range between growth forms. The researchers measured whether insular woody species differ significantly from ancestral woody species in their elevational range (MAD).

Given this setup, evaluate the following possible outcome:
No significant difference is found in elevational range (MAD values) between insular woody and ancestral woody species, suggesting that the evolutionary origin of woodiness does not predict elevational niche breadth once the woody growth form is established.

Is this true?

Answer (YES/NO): YES